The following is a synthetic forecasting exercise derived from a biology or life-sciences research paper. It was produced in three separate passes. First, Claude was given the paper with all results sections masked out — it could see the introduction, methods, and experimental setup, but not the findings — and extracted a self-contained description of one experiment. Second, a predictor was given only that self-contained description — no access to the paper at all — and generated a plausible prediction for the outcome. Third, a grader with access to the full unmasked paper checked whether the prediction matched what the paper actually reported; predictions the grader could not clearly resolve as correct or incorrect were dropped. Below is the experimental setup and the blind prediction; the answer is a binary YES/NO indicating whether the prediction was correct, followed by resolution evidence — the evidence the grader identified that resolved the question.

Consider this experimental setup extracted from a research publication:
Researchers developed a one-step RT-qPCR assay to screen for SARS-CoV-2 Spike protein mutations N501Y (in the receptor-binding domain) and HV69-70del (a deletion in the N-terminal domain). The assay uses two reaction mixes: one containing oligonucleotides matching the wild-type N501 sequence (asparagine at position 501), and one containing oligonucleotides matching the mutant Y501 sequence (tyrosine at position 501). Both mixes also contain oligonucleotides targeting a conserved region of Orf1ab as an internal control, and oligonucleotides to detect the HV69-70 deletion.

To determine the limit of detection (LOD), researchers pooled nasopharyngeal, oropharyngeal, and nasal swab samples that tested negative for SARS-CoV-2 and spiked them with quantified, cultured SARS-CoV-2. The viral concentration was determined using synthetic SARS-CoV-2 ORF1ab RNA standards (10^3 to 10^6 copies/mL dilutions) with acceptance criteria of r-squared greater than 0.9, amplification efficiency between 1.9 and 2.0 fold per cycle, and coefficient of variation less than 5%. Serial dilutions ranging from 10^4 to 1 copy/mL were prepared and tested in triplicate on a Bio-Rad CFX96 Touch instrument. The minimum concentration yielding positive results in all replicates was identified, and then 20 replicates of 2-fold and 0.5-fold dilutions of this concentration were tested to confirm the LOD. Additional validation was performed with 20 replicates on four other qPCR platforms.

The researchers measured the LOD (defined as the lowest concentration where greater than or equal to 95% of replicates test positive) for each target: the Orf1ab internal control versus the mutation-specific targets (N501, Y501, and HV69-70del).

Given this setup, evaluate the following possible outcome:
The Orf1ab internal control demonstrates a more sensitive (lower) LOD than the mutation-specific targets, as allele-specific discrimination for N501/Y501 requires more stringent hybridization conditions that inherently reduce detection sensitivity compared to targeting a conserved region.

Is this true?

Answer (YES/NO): YES